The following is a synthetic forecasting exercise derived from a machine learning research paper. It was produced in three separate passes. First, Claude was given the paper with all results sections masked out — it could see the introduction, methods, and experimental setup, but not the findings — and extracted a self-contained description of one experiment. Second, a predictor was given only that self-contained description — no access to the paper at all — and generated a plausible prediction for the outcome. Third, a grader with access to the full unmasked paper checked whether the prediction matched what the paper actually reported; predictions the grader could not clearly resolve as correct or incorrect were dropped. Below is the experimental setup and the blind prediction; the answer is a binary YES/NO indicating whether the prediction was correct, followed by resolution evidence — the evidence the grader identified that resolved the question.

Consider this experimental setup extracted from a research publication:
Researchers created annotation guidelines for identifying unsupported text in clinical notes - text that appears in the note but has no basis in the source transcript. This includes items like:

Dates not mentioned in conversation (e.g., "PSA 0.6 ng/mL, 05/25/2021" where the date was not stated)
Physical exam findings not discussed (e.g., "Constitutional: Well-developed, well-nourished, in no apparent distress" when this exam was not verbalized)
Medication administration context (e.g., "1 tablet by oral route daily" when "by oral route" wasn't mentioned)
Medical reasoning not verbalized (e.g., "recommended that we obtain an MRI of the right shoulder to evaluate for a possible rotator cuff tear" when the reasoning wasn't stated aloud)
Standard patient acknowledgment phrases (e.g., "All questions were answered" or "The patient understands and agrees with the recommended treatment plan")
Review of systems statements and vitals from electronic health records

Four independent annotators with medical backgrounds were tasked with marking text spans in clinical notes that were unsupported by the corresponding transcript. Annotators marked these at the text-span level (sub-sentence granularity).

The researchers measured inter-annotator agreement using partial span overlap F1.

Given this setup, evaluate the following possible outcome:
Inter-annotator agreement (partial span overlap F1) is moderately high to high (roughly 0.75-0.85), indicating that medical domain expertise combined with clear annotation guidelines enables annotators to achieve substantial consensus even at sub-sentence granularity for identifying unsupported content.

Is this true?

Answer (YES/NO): YES